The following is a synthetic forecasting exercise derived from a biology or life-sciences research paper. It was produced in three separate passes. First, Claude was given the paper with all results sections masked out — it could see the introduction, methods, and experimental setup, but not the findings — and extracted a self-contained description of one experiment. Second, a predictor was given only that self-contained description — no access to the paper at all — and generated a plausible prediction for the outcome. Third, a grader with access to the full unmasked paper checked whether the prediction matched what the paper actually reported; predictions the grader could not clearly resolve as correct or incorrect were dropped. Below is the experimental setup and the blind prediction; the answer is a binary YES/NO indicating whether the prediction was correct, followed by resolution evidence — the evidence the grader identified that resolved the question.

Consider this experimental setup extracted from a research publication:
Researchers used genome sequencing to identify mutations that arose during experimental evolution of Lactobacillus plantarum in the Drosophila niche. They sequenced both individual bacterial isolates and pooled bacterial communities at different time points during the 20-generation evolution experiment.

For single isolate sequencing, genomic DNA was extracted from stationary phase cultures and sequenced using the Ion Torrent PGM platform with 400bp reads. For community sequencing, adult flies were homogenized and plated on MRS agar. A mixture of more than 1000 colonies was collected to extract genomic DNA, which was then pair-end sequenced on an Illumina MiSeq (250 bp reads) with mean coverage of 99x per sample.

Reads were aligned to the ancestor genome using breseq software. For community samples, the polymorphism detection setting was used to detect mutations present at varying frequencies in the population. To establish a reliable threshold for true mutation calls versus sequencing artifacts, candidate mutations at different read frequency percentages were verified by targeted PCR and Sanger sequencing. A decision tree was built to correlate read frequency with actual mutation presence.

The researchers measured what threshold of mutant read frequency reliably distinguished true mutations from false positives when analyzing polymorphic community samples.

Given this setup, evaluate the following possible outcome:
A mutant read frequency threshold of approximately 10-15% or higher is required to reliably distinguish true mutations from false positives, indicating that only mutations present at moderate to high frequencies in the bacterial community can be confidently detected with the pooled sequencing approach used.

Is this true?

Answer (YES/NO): NO